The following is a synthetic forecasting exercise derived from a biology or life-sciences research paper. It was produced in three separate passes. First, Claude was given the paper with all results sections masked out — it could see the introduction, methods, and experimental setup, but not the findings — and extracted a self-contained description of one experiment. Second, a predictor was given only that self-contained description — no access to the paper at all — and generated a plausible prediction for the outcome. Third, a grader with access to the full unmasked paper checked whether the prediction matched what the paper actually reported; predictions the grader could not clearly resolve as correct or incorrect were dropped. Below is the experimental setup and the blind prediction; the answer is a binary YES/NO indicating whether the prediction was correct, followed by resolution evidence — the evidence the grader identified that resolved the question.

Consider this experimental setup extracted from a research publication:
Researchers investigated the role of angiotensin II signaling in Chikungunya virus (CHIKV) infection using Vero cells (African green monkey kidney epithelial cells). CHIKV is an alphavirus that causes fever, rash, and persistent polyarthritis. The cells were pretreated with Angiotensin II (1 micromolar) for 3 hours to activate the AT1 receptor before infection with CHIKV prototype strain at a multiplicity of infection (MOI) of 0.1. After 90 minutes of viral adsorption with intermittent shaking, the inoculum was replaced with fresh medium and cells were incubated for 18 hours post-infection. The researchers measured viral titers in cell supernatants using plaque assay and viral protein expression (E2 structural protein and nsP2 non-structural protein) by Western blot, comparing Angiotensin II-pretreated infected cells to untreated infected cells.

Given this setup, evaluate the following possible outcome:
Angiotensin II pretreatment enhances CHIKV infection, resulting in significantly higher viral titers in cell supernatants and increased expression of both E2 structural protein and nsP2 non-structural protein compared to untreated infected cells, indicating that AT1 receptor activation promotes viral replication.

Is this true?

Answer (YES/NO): YES